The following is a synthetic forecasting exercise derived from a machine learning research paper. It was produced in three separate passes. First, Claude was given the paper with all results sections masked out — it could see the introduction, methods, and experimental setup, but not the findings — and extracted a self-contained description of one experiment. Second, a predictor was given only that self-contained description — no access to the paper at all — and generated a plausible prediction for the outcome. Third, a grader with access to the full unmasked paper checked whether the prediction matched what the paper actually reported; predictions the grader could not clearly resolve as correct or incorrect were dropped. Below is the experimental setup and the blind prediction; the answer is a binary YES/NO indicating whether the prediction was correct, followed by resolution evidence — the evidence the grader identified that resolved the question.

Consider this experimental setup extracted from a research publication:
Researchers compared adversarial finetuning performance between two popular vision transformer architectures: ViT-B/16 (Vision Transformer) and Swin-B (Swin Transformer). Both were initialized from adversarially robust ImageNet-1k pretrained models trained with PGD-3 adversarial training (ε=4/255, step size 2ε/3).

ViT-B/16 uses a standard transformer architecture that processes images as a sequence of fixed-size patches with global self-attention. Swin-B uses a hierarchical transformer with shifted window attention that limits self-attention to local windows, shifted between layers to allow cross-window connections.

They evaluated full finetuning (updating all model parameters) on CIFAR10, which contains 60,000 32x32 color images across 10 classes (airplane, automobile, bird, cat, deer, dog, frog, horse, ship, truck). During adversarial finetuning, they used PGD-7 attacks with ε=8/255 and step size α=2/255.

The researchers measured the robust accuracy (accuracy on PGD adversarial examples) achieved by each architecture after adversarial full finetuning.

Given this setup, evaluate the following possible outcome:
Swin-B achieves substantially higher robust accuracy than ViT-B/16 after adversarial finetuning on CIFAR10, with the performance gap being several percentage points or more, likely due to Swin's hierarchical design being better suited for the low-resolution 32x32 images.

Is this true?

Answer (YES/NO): YES